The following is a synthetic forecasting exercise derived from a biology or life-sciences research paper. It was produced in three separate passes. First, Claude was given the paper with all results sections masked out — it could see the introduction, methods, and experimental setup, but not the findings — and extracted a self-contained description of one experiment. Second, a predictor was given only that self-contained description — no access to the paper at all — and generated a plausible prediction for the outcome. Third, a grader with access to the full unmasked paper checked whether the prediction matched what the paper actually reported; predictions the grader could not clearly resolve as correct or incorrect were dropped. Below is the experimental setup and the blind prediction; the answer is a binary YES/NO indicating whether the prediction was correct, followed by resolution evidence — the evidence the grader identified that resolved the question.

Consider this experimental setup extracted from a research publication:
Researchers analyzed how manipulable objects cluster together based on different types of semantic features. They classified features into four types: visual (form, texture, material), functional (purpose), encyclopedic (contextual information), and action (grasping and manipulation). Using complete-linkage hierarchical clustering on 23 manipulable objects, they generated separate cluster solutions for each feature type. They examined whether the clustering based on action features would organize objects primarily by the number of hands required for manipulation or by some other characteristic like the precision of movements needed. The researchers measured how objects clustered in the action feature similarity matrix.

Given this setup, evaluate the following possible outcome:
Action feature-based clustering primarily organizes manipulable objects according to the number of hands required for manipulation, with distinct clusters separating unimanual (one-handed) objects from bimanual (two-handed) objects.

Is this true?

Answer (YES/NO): YES